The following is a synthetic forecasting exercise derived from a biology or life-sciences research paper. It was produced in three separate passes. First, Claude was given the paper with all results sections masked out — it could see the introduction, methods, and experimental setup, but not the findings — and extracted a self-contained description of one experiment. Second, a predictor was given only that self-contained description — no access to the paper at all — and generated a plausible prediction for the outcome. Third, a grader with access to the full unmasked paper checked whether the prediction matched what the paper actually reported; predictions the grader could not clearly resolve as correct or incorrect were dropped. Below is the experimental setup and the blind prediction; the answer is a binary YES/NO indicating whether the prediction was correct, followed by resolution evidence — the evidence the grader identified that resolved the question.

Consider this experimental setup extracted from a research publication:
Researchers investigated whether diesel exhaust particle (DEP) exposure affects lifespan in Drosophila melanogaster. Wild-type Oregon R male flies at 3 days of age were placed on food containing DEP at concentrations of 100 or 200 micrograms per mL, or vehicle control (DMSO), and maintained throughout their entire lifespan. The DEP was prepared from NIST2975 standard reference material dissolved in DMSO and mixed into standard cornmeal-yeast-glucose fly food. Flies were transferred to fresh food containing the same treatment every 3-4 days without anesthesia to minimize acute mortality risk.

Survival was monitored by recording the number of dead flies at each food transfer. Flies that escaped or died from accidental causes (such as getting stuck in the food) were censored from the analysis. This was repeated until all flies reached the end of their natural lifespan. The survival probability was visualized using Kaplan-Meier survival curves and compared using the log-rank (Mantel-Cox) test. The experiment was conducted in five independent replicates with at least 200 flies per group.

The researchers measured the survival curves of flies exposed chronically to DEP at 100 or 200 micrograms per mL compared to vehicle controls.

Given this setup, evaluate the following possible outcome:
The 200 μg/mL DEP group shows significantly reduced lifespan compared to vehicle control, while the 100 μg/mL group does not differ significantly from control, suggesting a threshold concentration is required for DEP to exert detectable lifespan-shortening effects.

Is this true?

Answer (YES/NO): NO